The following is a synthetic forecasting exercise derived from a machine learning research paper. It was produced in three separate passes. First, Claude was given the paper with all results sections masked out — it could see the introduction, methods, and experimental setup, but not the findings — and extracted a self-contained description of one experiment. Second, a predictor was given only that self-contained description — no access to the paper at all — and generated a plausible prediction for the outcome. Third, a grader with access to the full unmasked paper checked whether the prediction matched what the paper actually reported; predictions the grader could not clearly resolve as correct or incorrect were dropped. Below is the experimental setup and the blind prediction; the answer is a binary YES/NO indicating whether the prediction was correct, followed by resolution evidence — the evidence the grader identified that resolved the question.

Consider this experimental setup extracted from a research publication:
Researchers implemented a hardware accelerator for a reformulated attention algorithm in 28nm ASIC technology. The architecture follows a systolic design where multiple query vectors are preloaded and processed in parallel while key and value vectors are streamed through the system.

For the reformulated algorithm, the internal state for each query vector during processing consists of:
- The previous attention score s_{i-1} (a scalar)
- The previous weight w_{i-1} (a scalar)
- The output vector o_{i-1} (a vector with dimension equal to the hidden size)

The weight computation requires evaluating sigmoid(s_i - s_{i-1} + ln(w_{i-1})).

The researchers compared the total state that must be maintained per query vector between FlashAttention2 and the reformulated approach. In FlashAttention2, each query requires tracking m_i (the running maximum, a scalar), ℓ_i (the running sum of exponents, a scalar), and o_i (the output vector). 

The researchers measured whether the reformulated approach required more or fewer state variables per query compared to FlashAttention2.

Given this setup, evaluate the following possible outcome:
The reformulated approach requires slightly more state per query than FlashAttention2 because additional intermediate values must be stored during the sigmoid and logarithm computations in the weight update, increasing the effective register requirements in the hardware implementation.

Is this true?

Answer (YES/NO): NO